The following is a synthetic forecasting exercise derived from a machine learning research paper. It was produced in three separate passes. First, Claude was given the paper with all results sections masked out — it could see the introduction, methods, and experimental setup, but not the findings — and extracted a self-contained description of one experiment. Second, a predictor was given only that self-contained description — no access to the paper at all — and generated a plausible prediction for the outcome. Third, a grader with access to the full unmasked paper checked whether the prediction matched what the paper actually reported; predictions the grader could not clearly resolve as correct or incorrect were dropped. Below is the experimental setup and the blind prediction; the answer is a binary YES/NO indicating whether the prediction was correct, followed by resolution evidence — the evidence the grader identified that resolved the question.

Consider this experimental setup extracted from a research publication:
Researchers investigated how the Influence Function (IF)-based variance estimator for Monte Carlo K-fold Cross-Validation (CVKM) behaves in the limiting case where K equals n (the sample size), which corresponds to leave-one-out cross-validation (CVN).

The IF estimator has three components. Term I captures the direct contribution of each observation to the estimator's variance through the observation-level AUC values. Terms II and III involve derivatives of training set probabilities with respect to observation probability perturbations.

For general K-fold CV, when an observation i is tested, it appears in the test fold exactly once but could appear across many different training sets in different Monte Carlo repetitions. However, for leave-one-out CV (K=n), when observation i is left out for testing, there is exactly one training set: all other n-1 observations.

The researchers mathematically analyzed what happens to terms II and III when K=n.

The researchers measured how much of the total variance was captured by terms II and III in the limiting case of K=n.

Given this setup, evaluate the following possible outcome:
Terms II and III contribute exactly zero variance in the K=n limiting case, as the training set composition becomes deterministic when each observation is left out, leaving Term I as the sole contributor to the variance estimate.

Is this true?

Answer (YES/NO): YES